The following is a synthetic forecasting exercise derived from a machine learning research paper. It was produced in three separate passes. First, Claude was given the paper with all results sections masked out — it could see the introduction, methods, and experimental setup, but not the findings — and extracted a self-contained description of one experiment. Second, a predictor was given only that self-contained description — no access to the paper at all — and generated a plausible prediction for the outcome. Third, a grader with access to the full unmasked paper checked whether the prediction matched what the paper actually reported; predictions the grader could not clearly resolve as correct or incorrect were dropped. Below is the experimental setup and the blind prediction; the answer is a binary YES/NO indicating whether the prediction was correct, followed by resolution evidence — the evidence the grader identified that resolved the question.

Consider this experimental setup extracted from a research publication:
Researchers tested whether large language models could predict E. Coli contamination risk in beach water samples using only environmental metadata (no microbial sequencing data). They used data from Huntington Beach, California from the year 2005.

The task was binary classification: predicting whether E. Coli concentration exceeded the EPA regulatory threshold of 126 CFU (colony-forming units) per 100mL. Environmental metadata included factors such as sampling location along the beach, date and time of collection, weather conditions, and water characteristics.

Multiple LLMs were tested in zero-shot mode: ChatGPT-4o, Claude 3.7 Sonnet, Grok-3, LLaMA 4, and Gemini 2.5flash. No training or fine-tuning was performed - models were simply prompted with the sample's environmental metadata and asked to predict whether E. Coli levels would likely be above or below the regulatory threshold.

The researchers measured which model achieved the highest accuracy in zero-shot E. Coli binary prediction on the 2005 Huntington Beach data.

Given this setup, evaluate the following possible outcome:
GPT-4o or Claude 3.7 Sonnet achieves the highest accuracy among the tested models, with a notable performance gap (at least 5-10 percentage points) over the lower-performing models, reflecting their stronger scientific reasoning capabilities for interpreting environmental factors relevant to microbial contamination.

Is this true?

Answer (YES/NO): NO